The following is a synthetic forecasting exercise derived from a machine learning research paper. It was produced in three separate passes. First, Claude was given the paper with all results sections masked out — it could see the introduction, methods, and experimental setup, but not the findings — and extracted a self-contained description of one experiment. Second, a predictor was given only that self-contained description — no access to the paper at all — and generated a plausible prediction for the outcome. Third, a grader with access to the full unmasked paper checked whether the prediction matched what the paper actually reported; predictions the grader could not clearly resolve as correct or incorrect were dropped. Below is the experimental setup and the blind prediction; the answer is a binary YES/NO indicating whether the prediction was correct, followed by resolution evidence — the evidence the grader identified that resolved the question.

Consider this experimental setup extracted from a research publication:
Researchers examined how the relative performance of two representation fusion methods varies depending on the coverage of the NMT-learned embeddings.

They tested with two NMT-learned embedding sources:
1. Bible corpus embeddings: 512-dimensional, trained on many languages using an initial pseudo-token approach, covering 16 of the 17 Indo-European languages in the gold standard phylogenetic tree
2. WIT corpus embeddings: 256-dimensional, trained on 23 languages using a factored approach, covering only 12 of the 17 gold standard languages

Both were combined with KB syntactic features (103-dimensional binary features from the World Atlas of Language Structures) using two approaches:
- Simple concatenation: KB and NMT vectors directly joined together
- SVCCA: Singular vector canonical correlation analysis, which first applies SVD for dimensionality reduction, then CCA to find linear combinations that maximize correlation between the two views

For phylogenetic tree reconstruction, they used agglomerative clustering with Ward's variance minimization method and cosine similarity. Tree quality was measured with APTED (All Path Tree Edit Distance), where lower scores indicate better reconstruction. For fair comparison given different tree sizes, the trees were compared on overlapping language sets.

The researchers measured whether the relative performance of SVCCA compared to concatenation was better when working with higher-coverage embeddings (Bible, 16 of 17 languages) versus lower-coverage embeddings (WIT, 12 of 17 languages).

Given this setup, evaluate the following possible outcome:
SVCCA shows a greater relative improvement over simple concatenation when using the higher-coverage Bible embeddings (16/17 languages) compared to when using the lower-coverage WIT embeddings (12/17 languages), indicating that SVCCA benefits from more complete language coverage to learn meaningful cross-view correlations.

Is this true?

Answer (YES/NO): YES